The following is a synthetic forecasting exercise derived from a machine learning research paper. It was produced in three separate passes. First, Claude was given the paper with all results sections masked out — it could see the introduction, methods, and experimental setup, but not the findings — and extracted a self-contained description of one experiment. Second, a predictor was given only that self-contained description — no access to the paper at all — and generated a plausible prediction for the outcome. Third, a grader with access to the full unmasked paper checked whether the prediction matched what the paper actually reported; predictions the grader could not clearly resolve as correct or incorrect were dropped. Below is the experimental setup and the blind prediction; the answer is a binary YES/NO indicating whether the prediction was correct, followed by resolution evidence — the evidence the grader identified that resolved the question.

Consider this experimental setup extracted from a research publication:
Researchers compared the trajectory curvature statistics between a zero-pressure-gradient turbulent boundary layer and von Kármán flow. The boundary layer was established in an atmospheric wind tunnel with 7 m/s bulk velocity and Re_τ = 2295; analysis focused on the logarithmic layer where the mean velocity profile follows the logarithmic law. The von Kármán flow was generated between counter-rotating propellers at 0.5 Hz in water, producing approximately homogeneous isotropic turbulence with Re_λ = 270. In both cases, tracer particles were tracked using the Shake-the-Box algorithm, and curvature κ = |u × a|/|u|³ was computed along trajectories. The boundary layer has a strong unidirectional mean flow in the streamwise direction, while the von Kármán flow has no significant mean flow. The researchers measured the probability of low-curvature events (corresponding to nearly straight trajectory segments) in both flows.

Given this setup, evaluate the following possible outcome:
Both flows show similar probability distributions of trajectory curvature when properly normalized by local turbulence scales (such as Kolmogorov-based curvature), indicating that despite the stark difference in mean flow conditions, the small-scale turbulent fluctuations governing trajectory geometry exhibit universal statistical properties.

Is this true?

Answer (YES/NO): NO